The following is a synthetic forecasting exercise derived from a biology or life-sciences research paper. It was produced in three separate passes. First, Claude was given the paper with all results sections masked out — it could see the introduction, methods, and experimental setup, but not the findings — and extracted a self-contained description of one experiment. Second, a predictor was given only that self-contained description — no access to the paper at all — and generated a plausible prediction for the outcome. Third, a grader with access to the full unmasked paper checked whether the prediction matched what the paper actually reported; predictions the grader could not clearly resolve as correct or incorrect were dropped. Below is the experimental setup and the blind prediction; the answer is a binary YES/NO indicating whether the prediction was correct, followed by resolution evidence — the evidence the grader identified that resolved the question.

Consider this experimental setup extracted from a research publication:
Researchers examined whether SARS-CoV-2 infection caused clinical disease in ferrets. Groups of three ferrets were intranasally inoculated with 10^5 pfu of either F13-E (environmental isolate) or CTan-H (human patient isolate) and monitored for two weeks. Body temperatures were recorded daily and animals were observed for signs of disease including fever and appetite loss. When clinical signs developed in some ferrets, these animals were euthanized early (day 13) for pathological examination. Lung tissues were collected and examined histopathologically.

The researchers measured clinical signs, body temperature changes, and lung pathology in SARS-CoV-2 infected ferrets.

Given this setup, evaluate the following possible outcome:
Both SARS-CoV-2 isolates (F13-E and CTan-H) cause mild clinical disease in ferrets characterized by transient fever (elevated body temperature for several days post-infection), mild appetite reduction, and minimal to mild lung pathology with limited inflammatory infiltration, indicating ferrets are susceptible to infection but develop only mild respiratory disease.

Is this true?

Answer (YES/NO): NO